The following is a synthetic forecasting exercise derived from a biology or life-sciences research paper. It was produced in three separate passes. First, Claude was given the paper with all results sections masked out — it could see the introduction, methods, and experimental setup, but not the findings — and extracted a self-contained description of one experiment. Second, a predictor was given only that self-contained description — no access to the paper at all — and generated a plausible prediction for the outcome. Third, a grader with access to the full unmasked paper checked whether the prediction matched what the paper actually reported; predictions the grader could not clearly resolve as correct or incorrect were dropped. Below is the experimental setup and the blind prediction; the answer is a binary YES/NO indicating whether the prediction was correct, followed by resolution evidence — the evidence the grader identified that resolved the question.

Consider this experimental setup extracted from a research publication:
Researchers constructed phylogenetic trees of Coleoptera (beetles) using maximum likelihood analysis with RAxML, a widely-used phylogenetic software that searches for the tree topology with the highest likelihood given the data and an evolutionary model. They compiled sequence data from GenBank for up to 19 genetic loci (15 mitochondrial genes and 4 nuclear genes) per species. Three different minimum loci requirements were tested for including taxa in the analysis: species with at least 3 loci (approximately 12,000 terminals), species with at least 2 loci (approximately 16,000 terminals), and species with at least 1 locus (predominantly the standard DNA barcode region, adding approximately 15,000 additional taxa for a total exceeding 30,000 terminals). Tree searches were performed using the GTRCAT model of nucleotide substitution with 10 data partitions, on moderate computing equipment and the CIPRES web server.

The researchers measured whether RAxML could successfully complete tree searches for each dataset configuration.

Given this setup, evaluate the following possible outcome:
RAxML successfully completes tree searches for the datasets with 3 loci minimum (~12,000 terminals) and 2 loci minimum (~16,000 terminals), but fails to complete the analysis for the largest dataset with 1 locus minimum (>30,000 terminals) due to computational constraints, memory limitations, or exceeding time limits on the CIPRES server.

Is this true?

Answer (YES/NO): YES